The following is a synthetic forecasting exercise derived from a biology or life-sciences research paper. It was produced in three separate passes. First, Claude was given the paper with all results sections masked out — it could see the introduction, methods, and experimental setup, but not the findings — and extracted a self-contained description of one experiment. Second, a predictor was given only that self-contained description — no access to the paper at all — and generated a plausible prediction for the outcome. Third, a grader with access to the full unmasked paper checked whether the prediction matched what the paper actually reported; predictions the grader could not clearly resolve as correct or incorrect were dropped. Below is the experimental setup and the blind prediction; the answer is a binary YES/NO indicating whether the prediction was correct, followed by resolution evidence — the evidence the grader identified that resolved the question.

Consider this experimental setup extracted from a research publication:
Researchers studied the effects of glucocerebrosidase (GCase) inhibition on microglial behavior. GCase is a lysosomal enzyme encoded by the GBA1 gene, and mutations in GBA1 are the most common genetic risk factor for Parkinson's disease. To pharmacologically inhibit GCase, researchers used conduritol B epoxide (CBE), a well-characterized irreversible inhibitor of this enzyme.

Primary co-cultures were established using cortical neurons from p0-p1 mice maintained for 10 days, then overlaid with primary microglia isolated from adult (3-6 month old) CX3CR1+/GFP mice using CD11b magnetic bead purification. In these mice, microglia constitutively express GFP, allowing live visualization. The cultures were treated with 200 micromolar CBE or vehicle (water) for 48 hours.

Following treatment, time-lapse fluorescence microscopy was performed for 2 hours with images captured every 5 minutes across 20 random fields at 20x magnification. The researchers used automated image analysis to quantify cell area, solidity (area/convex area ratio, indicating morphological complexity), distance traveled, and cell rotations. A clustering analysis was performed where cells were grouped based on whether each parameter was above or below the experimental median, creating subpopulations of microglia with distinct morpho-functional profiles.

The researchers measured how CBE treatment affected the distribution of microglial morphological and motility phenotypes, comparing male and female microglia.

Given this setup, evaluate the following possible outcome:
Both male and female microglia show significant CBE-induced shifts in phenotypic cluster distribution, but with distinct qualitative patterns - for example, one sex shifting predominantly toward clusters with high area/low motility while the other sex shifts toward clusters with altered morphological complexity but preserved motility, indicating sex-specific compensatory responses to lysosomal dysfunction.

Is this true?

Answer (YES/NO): NO